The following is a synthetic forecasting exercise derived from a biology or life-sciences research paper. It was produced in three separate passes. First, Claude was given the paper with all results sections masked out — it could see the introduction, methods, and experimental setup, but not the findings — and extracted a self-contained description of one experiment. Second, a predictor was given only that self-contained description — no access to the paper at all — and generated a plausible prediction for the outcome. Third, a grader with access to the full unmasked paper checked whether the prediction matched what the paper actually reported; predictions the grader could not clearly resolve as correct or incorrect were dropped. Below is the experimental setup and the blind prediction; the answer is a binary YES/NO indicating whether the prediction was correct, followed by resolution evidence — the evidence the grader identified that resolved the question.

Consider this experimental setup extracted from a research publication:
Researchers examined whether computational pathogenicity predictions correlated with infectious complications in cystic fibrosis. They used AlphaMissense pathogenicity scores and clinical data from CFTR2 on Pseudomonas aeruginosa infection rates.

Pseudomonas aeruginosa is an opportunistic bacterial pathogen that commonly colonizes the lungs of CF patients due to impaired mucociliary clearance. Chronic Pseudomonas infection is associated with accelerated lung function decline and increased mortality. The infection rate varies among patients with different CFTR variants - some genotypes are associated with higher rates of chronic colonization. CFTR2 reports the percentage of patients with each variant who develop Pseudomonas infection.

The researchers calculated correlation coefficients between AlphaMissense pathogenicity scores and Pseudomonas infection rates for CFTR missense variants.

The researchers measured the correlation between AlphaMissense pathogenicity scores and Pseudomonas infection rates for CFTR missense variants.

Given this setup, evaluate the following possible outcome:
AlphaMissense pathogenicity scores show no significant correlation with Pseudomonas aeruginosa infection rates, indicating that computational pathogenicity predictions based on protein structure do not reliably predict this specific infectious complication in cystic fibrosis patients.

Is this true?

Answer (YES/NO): NO